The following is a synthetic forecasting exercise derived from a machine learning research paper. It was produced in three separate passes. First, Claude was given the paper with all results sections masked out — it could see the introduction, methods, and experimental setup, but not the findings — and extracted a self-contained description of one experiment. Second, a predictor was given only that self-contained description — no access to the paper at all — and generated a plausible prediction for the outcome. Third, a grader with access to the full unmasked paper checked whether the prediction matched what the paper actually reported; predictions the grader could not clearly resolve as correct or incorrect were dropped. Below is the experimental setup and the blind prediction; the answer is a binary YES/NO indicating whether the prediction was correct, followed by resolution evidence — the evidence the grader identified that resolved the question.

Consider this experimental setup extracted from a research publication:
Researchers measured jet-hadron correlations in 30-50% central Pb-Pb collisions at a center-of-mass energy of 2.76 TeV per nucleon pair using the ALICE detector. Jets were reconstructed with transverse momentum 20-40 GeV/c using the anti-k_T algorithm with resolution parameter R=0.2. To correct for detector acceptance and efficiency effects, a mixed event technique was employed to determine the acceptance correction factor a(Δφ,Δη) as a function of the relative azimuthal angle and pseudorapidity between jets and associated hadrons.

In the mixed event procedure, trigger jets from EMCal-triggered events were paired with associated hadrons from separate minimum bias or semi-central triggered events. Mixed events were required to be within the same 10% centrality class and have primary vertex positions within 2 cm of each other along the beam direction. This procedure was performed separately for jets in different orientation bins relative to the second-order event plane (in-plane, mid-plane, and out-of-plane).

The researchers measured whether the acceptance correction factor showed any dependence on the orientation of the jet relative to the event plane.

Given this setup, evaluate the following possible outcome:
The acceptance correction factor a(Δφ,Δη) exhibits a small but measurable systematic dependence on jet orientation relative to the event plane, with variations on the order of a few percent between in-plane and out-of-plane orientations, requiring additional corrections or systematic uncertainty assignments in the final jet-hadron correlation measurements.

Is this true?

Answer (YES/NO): NO